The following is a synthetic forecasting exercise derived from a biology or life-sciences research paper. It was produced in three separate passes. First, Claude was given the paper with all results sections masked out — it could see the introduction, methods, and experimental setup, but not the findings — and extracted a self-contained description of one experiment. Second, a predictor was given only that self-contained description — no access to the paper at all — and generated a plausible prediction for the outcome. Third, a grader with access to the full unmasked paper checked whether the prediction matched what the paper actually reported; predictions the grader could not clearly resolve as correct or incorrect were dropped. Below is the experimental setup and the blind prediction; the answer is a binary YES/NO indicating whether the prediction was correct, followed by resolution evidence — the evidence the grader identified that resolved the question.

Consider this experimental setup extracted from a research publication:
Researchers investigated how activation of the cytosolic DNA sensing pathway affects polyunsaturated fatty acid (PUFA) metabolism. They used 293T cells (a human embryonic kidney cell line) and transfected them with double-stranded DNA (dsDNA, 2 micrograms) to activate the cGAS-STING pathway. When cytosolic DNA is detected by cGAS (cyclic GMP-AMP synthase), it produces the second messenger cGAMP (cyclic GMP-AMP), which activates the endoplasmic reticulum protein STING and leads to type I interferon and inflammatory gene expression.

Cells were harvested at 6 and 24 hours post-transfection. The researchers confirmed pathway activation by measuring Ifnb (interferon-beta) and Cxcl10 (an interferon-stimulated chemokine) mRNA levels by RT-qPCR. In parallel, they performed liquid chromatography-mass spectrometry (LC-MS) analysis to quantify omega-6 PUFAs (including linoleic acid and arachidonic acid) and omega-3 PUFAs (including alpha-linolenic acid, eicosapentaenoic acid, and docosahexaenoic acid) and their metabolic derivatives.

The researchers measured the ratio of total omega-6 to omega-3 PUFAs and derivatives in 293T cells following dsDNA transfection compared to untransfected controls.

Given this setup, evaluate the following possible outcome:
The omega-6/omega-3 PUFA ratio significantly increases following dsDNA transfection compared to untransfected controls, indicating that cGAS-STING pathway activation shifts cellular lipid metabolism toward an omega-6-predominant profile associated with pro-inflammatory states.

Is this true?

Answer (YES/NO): NO